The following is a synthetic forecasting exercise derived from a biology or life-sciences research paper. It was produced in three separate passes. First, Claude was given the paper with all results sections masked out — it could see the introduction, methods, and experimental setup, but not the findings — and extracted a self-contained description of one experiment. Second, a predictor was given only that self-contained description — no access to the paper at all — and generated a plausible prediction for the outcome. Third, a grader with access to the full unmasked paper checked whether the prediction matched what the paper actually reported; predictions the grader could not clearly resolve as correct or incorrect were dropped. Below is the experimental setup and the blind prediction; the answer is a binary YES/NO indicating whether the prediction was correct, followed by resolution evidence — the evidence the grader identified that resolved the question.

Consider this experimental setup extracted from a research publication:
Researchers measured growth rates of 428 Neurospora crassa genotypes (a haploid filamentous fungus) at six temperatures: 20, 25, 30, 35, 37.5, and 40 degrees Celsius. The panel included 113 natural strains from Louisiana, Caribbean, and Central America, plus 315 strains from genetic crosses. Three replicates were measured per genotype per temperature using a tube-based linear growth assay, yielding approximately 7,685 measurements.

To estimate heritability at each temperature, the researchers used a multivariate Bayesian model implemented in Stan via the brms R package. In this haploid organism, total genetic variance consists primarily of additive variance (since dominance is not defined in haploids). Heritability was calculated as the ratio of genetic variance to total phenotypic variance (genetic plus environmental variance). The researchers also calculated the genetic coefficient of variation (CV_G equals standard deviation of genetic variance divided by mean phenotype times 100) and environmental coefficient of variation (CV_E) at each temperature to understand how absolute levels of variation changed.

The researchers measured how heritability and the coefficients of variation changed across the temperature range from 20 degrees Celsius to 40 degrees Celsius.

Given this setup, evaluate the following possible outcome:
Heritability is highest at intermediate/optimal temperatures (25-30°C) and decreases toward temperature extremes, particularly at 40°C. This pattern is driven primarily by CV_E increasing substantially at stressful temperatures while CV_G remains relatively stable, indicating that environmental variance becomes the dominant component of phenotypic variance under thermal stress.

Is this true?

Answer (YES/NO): NO